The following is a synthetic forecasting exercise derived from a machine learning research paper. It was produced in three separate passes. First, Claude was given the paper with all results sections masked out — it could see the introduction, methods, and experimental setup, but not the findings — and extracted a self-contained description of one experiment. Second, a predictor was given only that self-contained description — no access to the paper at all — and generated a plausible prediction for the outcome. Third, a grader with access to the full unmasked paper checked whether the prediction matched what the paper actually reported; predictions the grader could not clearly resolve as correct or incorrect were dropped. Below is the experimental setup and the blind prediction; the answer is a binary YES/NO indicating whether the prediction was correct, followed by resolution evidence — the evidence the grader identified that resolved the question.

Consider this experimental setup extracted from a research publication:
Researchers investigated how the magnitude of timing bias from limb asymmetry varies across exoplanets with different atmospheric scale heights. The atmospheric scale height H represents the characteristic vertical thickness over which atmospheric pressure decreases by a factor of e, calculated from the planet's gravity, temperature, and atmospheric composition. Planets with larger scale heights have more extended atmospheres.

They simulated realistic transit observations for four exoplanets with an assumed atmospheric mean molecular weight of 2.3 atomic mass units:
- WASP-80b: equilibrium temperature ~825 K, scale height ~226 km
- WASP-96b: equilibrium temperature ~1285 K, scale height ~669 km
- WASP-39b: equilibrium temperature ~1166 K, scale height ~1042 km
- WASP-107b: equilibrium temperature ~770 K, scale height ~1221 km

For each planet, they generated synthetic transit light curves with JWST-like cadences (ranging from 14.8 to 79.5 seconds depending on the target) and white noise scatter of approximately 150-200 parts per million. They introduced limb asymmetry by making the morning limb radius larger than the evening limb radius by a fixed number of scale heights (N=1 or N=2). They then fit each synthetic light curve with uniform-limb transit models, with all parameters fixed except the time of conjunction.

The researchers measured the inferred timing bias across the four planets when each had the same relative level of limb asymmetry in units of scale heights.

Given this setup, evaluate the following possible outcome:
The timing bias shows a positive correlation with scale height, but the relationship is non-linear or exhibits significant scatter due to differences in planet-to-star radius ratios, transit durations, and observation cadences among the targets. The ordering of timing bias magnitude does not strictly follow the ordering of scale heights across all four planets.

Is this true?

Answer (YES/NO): NO